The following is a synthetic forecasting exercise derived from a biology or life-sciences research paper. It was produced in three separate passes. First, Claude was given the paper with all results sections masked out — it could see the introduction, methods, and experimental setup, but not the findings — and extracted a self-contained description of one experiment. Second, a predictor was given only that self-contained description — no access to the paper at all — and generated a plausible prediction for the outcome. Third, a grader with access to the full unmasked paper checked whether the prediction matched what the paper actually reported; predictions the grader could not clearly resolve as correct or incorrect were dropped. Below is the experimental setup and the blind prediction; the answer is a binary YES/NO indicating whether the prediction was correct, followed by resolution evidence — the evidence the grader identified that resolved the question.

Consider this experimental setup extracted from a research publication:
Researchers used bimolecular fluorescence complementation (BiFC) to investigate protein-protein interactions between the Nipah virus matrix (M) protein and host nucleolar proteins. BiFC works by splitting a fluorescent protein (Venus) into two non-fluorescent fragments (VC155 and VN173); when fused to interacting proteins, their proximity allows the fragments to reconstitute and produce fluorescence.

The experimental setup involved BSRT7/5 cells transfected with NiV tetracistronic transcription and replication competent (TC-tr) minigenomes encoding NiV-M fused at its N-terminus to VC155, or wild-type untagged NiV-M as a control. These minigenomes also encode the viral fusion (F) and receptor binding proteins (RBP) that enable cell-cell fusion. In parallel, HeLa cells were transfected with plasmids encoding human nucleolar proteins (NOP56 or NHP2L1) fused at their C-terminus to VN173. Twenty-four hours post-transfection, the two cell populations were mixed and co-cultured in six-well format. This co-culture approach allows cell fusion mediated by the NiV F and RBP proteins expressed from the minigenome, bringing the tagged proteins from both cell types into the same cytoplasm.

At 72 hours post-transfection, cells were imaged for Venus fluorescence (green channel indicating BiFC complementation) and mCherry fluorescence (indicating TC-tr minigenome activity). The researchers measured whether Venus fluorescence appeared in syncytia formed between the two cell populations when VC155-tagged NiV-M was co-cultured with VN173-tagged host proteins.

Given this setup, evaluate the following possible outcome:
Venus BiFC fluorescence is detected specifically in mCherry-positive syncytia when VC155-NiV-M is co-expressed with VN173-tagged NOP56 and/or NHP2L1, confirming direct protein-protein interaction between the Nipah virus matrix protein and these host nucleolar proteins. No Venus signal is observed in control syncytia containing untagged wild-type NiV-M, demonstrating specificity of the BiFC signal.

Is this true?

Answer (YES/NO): YES